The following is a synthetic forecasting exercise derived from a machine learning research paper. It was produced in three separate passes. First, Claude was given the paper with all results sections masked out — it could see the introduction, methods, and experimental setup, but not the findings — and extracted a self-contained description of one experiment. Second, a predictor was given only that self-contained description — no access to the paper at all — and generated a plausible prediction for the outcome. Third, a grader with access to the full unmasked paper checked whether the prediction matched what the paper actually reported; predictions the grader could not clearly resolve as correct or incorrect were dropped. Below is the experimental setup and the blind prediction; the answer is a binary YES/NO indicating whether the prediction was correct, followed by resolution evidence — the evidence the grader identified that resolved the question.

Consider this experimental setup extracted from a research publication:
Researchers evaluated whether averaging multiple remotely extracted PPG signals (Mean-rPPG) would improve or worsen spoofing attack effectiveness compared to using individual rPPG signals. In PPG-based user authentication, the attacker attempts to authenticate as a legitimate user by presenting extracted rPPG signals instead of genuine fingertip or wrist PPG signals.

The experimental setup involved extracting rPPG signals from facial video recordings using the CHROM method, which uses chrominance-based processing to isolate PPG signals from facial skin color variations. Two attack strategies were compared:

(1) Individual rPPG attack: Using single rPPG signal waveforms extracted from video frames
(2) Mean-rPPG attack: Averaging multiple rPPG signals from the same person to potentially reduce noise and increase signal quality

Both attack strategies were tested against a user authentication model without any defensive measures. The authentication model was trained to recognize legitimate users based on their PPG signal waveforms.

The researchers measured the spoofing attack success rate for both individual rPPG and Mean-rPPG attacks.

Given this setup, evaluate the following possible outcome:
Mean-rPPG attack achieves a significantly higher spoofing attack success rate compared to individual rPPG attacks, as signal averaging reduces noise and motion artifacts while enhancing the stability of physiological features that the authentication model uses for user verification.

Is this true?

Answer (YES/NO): YES